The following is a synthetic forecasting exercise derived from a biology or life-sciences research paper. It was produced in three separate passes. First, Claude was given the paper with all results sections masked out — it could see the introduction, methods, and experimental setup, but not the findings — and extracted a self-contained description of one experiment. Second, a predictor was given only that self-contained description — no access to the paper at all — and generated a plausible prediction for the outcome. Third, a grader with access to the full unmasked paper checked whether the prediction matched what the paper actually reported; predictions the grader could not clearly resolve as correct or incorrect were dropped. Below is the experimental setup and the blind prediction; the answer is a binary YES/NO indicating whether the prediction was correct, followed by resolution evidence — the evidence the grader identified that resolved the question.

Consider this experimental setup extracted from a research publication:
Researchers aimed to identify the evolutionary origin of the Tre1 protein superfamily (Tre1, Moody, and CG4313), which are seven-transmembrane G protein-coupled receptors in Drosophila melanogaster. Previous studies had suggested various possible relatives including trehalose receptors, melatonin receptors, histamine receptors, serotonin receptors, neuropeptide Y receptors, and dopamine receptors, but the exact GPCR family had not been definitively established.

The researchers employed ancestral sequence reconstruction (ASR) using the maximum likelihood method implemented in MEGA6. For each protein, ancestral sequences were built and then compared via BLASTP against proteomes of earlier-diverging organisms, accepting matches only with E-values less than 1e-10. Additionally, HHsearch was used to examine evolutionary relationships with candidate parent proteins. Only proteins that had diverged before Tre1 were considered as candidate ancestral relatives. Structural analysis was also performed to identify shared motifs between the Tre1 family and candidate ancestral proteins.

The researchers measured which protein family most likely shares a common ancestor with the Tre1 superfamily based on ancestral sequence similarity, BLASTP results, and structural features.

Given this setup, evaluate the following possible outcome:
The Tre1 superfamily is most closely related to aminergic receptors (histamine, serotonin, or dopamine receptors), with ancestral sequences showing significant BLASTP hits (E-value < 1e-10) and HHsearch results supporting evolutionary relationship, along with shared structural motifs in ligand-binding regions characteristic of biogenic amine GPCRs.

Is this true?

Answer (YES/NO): NO